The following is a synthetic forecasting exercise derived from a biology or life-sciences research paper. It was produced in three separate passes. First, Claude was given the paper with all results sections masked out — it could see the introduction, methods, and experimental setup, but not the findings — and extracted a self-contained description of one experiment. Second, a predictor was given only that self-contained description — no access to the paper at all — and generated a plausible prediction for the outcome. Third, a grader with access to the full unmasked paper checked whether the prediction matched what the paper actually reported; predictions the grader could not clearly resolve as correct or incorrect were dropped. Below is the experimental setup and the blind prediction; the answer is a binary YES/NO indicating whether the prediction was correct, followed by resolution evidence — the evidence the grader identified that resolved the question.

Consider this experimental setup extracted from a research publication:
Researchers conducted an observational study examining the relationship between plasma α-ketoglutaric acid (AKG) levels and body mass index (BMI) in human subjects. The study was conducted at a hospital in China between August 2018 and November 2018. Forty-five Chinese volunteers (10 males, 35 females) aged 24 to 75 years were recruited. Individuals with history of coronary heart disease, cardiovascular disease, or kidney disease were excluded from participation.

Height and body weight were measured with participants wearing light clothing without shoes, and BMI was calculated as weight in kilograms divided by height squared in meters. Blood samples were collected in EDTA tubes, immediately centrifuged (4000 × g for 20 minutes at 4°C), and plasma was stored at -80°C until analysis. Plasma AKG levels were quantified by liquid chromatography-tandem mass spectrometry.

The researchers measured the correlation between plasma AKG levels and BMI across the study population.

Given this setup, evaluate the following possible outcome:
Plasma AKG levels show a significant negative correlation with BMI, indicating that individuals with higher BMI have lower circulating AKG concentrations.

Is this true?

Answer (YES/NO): YES